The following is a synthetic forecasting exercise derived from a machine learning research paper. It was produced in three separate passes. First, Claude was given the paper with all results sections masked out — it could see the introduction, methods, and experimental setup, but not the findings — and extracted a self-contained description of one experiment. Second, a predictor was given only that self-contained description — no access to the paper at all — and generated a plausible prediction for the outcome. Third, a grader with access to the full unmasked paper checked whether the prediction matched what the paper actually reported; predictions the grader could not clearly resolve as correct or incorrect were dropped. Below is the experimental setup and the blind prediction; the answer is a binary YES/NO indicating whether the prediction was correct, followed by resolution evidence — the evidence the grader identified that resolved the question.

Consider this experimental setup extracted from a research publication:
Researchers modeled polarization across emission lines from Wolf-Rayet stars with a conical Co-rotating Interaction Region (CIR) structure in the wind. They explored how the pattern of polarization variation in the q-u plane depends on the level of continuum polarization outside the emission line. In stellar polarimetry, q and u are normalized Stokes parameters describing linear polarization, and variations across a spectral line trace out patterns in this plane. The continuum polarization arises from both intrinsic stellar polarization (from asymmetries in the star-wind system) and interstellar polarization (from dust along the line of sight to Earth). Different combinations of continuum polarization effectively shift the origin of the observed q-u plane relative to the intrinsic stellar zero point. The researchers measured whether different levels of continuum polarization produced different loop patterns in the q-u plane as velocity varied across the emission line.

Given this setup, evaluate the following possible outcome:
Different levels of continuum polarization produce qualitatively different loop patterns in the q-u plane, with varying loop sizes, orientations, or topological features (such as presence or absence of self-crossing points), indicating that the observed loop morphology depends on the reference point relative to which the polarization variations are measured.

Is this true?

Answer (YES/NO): YES